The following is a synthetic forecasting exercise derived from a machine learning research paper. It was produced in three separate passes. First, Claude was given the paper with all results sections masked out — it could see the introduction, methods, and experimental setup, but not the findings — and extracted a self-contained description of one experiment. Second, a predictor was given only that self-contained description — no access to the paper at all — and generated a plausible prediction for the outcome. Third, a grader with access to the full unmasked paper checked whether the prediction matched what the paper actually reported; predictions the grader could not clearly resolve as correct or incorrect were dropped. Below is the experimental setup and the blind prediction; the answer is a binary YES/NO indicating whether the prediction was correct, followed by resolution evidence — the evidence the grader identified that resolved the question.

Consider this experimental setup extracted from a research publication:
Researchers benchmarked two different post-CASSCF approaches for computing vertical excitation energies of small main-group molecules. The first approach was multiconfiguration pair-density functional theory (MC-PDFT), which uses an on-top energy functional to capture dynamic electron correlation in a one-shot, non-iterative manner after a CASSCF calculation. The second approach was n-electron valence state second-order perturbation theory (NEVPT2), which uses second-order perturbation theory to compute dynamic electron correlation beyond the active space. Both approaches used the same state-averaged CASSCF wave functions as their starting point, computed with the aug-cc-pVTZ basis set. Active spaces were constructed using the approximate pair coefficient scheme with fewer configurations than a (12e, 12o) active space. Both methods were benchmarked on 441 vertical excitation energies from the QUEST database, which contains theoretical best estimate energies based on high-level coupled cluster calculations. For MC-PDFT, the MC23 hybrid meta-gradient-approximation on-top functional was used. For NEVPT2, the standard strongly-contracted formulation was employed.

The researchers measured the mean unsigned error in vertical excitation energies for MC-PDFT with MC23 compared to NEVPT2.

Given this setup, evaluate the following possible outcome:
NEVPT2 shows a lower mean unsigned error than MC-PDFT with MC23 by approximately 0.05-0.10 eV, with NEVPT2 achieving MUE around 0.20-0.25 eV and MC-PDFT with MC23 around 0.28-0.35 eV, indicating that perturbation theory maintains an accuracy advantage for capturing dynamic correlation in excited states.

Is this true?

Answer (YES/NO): NO